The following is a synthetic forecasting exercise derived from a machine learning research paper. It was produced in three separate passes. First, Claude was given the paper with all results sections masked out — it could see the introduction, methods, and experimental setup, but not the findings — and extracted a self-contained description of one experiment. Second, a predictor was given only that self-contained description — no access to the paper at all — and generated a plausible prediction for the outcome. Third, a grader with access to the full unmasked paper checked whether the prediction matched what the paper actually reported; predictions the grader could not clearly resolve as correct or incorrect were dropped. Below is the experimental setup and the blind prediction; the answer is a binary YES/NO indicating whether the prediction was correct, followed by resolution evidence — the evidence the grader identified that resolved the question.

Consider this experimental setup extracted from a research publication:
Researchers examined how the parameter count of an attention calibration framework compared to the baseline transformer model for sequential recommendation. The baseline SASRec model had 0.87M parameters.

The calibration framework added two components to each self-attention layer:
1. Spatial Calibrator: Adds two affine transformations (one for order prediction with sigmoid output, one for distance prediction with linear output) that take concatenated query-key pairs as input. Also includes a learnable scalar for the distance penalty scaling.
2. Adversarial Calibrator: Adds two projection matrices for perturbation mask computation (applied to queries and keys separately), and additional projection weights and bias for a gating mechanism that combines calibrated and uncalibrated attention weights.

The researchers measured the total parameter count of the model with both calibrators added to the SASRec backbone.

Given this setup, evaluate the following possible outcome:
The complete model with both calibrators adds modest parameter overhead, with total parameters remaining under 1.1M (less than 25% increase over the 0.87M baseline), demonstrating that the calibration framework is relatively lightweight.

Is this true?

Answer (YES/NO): YES